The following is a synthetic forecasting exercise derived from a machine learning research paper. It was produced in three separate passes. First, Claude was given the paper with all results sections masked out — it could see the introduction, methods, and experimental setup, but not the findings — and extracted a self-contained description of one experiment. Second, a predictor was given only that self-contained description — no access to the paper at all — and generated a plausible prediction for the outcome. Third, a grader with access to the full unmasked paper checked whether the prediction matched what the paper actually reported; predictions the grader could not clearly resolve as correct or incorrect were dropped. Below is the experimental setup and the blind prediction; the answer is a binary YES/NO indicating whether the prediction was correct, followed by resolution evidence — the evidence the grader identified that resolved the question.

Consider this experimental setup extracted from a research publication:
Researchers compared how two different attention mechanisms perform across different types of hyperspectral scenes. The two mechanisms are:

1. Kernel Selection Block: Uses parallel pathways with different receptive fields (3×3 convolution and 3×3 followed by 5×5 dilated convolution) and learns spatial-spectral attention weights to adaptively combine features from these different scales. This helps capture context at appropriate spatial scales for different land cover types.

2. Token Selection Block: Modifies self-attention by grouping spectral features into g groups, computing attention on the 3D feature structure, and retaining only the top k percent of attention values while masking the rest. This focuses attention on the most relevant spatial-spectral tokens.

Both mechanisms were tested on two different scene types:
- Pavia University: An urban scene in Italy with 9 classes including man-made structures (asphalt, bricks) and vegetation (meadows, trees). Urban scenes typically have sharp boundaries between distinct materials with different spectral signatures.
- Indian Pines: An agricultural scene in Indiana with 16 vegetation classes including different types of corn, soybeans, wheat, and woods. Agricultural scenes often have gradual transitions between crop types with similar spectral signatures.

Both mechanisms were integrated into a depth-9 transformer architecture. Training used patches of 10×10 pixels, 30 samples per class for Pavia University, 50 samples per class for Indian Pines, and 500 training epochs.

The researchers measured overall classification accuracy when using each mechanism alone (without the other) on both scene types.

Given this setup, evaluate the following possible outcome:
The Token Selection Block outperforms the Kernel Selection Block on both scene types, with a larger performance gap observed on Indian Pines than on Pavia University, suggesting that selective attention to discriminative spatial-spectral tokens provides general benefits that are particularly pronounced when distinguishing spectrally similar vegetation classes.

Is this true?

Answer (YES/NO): NO